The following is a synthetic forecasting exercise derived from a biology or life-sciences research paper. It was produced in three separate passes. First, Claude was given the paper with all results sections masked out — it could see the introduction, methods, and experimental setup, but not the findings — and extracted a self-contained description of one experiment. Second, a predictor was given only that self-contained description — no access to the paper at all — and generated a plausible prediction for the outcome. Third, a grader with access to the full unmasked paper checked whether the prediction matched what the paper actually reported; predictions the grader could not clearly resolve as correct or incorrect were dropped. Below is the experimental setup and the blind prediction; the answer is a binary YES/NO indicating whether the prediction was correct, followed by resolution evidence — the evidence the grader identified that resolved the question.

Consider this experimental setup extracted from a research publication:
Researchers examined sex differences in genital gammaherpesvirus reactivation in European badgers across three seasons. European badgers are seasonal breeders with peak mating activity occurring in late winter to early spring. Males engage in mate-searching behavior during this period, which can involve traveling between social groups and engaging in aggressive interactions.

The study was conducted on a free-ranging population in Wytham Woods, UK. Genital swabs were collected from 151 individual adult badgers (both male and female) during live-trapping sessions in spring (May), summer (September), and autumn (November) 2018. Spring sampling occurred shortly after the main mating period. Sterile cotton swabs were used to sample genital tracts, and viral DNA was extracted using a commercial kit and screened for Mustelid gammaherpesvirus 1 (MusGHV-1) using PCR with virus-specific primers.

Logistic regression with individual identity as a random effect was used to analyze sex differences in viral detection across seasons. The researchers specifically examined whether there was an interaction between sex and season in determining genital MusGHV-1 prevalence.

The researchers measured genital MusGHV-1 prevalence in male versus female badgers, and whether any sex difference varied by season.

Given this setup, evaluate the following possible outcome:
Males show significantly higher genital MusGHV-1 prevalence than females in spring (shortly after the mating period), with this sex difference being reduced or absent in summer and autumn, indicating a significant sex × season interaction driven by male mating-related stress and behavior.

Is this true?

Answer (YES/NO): NO